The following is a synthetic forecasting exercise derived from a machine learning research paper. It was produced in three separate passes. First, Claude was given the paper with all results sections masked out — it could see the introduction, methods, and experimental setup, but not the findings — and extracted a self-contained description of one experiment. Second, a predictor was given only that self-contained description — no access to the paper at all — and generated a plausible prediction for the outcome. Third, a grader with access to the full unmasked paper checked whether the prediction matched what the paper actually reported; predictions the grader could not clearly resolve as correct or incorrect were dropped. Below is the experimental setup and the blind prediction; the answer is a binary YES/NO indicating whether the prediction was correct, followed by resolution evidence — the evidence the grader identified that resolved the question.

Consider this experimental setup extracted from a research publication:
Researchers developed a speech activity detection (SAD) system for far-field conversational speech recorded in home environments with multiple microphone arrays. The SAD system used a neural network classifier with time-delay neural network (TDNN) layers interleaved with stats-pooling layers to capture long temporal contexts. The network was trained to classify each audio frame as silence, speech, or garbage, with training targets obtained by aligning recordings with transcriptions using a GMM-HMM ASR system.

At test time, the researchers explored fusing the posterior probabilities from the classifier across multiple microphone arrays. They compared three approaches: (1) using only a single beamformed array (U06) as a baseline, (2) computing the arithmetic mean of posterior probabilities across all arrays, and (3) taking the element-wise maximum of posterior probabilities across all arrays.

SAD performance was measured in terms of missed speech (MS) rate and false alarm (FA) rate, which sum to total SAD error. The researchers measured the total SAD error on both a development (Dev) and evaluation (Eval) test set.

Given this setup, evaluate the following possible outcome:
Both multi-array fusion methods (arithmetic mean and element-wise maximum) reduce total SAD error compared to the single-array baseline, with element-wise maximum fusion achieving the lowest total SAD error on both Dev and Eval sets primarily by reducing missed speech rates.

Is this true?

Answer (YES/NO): NO